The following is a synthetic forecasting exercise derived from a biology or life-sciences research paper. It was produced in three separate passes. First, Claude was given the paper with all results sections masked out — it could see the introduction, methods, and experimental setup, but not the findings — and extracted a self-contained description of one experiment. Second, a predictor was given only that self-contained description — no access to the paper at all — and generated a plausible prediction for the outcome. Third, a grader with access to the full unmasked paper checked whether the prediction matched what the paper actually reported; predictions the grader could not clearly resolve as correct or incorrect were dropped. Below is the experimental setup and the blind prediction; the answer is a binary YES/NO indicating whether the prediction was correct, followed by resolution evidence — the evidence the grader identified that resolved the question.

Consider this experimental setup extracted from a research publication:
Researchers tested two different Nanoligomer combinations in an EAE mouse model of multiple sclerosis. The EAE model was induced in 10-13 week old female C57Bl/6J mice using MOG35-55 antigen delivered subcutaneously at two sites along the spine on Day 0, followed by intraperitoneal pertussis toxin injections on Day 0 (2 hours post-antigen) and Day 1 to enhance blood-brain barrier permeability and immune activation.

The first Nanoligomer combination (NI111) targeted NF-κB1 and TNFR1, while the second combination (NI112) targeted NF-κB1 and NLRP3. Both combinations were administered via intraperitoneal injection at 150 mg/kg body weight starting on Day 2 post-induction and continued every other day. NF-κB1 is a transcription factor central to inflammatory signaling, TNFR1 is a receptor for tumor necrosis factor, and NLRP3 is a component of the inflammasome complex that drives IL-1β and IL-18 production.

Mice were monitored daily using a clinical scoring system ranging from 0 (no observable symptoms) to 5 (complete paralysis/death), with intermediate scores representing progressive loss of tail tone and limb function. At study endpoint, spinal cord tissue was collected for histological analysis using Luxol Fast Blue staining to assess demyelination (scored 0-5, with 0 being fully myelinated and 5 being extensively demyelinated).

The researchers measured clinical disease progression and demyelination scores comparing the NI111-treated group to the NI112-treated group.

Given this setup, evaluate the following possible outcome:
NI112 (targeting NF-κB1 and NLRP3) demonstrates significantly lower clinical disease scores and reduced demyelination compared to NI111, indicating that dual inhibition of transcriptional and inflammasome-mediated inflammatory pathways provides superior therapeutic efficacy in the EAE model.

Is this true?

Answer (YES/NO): YES